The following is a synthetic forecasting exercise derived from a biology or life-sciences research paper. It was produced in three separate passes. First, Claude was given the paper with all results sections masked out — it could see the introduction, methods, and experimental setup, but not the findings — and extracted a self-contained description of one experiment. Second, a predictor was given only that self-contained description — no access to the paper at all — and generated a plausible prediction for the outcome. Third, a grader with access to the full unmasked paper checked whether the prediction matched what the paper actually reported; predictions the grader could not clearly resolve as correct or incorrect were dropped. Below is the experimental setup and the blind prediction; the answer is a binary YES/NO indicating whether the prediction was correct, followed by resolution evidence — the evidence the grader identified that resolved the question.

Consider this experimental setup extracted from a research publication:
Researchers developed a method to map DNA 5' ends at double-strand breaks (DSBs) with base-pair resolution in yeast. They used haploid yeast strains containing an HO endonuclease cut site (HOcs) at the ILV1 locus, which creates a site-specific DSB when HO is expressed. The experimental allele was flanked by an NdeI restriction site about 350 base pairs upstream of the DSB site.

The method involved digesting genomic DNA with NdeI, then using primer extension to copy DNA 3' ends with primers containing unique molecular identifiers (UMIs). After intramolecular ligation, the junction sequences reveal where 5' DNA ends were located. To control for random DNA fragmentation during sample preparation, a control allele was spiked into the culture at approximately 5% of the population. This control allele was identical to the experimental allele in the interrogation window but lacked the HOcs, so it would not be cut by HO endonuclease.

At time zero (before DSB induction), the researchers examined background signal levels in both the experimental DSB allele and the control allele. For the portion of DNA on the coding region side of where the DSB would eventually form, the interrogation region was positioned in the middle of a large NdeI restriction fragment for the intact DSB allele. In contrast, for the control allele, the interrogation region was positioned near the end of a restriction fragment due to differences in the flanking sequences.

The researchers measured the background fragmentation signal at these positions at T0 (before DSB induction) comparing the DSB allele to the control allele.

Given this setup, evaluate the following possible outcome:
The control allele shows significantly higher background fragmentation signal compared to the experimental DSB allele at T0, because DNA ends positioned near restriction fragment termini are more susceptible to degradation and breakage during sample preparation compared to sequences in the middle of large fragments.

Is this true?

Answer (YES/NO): NO